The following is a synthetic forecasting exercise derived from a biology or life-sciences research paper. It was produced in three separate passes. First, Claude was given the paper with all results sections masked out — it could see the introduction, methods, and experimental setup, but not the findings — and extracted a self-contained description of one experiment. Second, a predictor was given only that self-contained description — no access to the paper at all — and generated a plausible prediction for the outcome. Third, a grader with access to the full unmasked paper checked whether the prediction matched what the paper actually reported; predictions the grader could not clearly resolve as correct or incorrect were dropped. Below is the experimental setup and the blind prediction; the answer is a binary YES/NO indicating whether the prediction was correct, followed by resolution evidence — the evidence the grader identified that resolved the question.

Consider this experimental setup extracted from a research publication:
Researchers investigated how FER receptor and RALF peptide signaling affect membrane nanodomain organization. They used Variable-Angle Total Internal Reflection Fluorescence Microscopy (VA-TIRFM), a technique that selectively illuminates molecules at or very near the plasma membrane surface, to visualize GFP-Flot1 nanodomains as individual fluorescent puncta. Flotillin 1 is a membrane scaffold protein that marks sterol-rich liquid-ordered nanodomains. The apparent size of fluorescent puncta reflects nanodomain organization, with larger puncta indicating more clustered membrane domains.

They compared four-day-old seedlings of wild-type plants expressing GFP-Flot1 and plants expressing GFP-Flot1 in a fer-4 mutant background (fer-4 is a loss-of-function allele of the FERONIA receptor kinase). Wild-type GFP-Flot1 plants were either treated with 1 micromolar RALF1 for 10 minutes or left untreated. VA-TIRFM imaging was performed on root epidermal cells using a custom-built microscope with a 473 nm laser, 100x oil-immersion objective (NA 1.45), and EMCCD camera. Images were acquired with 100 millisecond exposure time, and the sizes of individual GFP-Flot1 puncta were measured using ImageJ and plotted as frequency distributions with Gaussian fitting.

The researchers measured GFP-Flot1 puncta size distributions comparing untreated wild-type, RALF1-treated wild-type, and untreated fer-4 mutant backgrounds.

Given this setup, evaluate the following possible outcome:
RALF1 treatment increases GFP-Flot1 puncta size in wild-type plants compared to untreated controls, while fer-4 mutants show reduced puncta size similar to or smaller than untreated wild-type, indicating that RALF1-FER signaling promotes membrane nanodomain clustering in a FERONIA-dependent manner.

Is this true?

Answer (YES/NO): YES